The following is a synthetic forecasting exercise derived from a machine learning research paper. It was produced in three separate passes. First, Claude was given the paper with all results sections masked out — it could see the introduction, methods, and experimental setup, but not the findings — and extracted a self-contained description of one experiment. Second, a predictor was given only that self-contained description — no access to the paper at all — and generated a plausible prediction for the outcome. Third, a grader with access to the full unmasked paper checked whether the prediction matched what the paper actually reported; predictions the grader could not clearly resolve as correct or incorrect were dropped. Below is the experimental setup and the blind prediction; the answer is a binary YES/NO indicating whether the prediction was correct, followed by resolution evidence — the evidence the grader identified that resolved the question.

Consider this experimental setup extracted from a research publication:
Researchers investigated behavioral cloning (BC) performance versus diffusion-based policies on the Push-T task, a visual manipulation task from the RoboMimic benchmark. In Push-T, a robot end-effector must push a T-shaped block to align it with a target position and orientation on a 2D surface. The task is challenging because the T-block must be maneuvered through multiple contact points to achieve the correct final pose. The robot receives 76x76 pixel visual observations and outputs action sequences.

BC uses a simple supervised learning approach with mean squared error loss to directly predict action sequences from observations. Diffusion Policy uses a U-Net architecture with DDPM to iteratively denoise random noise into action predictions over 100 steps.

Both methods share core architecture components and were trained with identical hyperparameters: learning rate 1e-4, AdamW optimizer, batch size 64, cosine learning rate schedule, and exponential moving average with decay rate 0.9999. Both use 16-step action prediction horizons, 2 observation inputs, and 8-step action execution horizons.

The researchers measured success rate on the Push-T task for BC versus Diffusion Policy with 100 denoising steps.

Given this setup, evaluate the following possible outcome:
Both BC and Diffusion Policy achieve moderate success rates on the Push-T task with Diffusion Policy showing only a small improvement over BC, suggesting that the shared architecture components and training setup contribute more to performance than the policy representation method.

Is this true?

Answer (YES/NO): NO